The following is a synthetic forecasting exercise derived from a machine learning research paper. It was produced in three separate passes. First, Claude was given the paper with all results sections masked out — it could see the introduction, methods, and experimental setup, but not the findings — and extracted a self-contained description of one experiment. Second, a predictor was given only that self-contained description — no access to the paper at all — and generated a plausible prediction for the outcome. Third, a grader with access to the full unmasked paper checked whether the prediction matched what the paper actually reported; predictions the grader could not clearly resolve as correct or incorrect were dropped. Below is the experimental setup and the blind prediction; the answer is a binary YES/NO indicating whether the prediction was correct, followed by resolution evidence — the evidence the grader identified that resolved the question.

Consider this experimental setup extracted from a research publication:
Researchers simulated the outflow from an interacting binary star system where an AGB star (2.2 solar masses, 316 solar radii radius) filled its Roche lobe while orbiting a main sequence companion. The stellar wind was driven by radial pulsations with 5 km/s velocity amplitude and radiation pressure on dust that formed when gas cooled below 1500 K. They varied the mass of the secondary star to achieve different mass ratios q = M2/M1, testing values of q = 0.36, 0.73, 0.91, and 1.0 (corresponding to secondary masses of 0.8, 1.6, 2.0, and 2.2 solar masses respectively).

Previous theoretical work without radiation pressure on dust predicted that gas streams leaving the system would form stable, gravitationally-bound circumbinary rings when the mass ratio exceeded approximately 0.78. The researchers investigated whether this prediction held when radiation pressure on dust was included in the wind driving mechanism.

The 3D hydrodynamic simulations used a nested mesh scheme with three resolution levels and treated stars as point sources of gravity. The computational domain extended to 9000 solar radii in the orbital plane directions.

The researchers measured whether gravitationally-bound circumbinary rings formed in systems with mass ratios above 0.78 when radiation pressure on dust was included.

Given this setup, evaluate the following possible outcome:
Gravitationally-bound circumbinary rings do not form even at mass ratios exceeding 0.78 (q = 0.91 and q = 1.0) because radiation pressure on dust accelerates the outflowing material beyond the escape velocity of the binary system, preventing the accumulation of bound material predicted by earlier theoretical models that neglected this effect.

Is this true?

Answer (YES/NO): YES